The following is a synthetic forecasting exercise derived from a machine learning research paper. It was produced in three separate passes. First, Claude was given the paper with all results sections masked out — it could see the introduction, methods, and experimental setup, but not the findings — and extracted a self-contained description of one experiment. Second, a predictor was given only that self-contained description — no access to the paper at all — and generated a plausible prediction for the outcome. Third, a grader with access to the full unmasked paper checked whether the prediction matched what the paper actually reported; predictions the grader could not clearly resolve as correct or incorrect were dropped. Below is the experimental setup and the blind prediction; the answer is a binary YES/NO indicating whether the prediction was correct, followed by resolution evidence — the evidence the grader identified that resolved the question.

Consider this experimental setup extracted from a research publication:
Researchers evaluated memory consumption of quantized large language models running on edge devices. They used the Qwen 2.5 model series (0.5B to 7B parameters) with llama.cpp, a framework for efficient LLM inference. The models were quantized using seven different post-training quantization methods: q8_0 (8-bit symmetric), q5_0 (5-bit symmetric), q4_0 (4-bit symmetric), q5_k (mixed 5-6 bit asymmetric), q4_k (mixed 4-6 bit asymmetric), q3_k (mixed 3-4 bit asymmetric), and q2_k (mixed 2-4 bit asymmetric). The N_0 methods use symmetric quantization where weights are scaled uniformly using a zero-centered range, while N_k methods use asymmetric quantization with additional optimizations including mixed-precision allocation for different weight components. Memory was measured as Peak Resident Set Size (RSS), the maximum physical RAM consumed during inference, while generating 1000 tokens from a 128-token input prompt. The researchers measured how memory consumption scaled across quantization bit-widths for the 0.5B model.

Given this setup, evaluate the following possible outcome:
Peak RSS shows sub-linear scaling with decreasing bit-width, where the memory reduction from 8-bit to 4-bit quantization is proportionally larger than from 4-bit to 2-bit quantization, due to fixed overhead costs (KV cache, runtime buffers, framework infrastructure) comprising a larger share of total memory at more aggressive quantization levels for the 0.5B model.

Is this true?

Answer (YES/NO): NO